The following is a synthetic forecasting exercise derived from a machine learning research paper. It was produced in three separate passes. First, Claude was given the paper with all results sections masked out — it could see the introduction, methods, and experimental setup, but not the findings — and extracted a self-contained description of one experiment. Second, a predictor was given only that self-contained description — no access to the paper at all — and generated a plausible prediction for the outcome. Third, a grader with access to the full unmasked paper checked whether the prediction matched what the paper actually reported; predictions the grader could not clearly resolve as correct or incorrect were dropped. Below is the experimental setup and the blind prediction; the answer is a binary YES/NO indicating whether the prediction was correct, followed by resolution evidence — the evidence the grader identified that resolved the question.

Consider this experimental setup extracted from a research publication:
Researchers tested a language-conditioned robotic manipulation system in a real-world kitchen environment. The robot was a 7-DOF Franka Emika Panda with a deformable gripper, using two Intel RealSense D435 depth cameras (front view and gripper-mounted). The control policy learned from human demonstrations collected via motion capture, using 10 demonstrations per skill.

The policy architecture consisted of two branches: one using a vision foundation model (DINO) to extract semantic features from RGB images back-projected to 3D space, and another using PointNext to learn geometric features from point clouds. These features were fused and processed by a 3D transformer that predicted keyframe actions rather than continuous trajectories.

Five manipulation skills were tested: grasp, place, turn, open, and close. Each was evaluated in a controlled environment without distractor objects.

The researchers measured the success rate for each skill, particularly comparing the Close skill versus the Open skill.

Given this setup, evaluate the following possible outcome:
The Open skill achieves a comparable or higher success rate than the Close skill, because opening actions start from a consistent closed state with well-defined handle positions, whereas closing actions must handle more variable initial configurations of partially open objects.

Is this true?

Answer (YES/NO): NO